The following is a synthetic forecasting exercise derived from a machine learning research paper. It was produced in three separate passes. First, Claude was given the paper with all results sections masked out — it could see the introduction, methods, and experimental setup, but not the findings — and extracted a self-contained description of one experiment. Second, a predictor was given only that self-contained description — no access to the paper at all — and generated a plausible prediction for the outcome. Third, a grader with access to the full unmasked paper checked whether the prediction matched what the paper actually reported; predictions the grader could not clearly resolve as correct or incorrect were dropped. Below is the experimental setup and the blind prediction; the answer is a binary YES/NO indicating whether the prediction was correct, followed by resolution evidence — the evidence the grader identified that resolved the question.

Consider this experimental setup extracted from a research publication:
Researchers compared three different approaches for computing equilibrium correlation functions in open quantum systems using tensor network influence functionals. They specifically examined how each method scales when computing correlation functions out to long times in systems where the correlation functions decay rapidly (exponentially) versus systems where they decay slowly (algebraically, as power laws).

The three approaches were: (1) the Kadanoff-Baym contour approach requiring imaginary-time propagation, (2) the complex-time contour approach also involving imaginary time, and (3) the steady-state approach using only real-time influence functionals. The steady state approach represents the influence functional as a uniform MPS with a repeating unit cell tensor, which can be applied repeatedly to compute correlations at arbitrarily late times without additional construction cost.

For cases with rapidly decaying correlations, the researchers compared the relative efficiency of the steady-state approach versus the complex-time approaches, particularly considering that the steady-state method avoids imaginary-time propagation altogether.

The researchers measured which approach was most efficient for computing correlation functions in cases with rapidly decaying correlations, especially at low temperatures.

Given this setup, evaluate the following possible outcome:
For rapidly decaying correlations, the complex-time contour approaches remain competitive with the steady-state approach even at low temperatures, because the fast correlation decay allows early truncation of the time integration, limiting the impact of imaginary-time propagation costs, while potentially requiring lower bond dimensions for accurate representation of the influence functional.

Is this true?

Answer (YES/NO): NO